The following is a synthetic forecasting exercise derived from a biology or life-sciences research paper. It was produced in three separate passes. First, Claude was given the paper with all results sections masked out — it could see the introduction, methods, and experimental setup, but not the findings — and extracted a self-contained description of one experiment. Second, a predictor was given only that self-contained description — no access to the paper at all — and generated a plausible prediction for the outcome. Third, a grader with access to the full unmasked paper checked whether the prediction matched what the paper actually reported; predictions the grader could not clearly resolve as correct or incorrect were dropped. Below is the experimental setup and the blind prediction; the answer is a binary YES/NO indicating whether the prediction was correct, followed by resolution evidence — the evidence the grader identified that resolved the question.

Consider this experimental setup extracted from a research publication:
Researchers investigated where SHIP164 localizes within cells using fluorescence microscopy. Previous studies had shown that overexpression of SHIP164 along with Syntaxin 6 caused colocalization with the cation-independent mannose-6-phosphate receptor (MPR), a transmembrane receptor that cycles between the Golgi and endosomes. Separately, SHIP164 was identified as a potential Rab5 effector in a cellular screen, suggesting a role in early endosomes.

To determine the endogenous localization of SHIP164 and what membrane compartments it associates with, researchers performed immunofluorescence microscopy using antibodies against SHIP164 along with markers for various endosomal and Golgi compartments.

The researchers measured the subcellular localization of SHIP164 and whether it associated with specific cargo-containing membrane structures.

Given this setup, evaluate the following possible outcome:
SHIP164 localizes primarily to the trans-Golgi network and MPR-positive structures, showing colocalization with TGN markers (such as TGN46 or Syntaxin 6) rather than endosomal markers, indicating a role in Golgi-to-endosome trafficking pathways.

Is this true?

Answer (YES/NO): NO